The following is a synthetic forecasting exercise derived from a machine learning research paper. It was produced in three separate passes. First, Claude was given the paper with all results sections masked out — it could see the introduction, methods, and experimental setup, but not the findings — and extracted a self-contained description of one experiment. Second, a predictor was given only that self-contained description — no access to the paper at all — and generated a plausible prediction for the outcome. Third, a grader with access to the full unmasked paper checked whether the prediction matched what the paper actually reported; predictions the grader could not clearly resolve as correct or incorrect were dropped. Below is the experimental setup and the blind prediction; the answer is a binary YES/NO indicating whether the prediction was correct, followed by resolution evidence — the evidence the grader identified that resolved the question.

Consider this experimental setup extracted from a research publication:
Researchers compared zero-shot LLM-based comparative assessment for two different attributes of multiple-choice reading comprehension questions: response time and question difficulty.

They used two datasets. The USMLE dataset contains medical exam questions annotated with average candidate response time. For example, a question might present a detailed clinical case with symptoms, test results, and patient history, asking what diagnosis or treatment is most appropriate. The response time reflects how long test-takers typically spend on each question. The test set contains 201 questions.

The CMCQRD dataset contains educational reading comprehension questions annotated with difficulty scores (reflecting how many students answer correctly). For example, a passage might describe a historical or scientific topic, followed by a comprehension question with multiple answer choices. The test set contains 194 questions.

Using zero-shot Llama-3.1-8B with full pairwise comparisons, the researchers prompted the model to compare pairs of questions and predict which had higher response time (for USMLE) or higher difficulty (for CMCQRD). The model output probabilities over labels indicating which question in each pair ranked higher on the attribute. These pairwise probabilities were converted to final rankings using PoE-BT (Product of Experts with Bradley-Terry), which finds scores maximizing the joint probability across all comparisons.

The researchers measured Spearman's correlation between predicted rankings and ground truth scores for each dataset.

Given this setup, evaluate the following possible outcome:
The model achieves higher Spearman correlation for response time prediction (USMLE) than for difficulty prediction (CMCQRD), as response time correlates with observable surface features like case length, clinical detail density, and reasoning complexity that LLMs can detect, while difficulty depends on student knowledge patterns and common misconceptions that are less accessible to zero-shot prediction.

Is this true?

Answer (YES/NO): YES